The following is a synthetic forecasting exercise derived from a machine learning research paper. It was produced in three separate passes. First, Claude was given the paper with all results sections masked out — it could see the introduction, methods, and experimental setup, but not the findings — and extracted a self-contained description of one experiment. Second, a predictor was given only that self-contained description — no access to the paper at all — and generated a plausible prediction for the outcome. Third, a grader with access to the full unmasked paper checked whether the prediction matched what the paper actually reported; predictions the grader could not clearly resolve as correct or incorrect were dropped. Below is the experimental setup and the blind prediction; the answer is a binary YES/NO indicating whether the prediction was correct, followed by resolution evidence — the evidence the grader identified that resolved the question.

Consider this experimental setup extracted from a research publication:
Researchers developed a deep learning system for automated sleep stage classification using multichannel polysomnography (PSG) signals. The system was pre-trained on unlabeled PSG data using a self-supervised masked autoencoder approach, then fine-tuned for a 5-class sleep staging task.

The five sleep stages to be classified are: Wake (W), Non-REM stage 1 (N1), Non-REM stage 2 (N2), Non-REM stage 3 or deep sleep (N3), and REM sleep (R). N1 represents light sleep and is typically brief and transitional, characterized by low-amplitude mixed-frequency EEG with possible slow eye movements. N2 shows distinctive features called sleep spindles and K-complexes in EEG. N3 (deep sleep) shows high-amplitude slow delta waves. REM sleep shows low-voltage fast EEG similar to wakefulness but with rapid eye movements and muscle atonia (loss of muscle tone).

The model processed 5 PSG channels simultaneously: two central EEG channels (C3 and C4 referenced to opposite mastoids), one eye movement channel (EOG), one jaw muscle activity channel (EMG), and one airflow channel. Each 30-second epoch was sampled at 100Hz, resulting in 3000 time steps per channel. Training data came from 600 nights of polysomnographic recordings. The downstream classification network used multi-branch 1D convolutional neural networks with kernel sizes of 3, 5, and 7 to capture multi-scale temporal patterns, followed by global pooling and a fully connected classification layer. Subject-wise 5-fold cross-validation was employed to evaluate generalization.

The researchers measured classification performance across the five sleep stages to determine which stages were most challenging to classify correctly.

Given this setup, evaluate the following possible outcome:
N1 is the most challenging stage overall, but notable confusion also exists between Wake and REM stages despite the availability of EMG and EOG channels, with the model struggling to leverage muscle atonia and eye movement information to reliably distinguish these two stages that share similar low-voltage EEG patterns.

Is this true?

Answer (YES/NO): NO